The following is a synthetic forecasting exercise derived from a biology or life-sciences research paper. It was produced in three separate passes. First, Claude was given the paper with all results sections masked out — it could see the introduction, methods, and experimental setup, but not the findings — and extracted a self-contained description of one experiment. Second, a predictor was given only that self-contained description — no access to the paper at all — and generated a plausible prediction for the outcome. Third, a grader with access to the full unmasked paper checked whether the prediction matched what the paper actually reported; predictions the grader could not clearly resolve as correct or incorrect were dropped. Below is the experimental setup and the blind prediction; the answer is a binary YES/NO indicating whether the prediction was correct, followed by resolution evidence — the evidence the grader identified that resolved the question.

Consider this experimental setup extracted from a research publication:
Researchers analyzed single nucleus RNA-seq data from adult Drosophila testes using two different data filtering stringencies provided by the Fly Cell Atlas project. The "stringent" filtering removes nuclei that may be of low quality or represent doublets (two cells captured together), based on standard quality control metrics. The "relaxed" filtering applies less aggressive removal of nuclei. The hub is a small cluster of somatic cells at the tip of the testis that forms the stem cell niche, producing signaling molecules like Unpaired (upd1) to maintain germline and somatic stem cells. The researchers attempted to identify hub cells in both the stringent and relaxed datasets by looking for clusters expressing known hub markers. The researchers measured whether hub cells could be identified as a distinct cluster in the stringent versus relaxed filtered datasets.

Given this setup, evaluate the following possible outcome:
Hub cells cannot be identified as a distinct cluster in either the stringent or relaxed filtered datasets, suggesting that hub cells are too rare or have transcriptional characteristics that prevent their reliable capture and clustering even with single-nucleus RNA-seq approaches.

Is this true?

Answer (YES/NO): NO